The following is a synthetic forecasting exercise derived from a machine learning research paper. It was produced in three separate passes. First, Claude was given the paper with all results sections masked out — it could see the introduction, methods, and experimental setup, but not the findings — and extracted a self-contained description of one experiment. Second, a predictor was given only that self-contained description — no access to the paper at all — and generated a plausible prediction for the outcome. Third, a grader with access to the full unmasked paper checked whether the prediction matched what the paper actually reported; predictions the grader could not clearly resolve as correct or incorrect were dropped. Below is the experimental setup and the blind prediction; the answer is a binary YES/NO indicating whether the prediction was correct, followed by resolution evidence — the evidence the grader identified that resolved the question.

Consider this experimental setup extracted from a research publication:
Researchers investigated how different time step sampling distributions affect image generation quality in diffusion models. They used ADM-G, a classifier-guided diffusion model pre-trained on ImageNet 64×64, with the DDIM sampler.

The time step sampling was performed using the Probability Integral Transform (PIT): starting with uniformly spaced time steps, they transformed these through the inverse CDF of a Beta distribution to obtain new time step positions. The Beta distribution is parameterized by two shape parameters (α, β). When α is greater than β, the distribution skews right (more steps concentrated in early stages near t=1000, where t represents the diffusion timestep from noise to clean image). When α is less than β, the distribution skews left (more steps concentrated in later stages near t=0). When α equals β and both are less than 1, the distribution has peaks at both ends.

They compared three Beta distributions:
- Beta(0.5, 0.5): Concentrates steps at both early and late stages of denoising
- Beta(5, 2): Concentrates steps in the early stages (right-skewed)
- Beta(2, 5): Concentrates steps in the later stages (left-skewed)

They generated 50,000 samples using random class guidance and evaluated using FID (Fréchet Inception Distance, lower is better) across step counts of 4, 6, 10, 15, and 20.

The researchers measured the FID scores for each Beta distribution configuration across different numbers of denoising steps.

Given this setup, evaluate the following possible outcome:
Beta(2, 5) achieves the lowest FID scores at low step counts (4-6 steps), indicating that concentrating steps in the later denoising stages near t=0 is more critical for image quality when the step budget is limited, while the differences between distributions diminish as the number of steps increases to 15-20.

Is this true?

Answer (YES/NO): NO